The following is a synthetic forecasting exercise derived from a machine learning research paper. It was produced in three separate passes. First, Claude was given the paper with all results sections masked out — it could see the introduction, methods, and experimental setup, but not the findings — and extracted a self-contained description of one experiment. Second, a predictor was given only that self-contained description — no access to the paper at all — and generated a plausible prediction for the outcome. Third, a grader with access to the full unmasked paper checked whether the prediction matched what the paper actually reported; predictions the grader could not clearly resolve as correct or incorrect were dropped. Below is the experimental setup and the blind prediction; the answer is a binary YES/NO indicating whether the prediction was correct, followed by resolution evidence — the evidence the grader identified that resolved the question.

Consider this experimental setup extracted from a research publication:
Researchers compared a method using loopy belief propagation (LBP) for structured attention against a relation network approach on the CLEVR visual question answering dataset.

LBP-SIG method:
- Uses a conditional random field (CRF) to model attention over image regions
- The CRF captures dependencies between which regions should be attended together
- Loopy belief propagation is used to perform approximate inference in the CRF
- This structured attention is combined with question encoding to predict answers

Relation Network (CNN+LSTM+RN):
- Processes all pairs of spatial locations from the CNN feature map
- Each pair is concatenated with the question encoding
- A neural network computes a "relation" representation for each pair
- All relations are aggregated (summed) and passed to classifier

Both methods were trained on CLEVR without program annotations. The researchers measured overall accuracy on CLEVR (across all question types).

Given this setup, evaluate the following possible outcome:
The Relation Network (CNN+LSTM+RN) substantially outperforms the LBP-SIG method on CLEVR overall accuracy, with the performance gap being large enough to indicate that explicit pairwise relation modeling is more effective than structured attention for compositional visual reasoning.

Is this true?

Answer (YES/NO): YES